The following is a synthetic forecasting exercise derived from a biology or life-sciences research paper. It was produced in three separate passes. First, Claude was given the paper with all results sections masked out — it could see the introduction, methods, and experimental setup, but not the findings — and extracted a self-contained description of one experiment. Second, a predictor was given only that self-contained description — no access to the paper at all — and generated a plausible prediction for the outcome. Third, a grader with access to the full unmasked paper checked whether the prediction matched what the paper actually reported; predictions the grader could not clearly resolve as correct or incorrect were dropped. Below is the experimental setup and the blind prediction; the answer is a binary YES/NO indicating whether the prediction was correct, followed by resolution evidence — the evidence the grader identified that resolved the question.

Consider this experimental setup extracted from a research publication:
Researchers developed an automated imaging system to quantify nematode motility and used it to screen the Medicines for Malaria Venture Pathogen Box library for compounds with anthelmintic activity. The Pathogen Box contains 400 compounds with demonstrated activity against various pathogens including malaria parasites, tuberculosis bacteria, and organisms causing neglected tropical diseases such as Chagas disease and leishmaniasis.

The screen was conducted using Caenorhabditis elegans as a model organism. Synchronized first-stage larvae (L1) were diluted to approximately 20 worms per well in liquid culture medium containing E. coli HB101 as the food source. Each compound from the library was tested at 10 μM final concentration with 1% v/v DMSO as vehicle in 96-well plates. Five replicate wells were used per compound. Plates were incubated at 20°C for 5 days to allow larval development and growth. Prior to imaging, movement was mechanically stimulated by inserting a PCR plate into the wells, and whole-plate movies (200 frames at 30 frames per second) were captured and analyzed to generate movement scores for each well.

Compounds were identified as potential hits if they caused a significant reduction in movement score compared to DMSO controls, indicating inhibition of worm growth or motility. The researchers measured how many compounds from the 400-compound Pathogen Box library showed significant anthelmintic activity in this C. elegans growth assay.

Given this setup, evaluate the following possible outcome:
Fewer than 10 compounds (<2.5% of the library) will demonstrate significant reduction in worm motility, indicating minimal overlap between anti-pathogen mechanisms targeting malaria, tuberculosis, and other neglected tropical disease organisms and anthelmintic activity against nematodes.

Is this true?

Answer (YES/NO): NO